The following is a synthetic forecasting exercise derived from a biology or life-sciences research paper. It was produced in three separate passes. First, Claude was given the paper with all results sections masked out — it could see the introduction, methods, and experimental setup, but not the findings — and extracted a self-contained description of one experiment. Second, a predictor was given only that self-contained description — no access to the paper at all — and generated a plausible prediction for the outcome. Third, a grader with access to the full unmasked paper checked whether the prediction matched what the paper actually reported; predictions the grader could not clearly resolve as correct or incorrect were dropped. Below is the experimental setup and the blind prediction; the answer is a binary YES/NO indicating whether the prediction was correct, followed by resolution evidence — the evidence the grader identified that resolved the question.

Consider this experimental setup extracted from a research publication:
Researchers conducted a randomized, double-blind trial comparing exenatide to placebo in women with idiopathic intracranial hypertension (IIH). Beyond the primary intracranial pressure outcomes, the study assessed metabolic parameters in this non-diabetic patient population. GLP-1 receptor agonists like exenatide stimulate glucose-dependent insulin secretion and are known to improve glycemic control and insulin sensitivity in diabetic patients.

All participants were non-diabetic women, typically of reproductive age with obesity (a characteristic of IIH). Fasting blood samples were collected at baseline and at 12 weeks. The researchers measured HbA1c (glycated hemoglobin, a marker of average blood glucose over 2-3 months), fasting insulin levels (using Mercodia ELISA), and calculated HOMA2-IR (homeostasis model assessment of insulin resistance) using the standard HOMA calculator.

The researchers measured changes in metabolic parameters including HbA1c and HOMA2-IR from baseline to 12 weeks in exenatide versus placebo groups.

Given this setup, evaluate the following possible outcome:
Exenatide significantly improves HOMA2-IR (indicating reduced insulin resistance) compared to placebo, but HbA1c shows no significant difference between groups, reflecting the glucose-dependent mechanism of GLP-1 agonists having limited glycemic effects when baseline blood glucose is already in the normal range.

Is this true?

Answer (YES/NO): NO